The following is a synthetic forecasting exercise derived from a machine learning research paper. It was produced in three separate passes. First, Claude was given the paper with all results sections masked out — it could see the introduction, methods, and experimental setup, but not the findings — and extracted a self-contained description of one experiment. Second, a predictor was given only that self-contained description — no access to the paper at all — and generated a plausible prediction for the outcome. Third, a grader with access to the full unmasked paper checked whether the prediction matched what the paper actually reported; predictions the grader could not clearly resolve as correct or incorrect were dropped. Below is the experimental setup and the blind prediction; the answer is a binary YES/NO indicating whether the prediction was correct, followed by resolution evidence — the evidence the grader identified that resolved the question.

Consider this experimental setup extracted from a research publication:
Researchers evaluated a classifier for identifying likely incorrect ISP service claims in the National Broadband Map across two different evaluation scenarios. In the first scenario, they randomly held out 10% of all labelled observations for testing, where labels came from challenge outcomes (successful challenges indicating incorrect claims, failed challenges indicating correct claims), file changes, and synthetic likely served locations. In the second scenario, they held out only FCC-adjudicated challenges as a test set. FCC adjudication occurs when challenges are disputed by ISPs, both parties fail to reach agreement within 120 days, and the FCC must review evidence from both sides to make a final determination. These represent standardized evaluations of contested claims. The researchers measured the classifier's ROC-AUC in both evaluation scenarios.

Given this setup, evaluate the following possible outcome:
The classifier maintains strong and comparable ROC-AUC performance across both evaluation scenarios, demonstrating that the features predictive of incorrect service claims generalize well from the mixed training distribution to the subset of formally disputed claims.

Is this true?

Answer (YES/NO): YES